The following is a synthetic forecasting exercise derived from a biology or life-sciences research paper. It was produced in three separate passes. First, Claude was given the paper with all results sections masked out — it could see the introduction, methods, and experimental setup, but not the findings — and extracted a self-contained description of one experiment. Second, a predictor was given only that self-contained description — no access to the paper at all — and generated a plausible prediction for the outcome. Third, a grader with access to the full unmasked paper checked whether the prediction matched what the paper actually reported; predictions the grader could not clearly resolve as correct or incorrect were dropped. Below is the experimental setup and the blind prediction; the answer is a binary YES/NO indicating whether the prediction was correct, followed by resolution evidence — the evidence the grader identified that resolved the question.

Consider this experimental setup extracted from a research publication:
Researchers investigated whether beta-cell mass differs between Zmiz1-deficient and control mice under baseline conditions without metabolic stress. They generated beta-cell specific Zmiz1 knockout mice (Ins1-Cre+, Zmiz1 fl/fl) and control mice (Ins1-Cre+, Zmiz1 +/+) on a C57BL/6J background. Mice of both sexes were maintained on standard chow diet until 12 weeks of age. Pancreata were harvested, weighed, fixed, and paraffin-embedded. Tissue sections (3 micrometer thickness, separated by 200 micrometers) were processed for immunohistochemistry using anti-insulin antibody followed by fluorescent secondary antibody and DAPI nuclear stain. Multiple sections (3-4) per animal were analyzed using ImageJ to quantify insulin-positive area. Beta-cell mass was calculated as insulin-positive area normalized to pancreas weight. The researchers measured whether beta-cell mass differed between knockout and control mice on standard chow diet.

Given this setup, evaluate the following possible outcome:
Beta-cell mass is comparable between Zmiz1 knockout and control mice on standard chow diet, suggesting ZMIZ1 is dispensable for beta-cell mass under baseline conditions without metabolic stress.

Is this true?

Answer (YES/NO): YES